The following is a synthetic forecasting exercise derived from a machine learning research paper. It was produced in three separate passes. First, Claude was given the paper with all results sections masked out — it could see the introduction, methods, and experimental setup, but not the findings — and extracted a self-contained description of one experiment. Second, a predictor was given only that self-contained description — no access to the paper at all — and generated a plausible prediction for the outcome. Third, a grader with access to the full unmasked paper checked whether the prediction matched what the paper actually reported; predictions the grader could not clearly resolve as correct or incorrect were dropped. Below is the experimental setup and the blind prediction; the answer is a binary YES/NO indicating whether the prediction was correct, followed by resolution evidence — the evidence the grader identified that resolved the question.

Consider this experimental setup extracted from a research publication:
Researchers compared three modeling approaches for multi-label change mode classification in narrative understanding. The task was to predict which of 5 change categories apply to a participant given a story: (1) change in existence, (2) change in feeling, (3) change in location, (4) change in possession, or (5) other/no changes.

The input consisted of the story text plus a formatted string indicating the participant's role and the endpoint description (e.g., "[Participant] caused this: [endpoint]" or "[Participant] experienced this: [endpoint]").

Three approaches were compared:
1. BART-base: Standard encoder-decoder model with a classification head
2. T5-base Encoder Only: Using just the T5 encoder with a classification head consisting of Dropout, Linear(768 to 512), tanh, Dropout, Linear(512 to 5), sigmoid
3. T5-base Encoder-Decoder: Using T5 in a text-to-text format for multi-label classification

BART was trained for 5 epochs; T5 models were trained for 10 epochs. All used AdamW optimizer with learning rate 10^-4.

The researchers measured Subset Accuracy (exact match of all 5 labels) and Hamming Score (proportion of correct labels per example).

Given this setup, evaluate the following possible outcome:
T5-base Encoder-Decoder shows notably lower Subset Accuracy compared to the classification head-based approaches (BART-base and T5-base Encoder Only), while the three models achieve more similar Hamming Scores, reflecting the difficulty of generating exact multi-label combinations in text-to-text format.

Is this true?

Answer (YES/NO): NO